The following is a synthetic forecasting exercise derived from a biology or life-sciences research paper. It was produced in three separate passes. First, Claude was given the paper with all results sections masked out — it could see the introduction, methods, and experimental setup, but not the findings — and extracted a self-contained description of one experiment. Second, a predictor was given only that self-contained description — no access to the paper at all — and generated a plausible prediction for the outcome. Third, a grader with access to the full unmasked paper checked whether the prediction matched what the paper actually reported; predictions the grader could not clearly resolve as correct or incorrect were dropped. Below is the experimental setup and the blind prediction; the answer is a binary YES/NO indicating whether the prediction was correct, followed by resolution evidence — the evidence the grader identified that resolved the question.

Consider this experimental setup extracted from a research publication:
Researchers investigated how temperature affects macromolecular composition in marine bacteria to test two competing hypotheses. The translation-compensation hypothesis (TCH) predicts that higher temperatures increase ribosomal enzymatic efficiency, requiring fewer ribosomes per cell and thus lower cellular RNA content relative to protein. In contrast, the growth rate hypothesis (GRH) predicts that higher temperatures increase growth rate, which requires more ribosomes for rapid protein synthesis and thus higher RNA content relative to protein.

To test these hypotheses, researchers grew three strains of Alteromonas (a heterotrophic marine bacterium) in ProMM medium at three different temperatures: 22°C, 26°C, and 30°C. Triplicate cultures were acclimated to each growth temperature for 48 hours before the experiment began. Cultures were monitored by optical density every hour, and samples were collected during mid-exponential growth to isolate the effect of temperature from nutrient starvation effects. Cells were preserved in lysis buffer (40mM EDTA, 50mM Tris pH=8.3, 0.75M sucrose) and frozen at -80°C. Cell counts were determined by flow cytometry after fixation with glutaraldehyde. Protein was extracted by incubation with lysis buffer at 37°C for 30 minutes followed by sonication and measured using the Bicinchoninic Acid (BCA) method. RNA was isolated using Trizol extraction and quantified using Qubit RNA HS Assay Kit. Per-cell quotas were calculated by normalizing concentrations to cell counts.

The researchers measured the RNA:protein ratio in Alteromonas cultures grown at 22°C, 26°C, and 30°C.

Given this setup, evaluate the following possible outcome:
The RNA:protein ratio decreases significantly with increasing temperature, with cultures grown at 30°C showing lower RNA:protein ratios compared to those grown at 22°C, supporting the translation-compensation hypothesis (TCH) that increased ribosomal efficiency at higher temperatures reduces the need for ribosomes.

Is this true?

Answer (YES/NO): NO